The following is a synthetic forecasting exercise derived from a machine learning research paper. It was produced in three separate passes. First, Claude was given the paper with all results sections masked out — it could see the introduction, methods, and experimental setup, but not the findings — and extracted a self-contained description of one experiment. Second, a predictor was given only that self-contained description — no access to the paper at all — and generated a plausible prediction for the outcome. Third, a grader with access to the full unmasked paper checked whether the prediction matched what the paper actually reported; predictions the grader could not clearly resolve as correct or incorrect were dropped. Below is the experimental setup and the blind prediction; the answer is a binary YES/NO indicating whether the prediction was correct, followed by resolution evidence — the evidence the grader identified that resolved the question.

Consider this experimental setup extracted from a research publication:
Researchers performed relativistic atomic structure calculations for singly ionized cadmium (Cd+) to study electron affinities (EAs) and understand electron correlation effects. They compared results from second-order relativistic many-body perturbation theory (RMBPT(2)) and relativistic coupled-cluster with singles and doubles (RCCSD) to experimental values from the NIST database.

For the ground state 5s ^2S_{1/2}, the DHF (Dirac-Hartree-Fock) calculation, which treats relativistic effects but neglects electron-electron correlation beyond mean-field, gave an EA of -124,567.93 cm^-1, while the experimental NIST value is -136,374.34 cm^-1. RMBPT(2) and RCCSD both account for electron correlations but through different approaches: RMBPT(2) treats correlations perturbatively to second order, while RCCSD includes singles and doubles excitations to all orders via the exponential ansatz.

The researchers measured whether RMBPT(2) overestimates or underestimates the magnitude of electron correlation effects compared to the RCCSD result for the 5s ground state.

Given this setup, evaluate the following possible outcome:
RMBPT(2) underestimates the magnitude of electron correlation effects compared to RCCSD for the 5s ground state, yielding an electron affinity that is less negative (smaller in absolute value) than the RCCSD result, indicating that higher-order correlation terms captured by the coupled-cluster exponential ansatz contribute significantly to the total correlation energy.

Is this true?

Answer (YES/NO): NO